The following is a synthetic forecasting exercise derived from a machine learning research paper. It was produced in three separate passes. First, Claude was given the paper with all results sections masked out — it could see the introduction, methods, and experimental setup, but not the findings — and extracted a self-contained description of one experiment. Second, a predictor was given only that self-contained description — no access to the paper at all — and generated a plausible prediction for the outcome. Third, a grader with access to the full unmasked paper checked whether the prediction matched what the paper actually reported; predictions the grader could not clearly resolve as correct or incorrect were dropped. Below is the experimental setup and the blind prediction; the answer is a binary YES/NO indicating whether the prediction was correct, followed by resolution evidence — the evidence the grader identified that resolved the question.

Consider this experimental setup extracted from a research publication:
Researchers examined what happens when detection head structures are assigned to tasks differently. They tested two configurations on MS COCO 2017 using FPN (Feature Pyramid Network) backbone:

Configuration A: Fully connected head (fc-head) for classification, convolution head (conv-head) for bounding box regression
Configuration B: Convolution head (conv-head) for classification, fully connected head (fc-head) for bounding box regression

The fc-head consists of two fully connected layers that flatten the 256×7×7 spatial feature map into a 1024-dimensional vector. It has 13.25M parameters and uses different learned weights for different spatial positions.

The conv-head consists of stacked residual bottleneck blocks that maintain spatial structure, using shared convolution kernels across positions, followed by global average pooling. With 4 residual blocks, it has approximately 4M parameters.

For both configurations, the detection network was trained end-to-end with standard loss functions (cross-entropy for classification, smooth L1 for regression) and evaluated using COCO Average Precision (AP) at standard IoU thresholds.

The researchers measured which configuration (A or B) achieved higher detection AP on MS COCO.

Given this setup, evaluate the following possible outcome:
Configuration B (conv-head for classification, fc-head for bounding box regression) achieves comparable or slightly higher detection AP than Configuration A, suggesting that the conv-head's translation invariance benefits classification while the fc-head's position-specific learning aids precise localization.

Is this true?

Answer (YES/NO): NO